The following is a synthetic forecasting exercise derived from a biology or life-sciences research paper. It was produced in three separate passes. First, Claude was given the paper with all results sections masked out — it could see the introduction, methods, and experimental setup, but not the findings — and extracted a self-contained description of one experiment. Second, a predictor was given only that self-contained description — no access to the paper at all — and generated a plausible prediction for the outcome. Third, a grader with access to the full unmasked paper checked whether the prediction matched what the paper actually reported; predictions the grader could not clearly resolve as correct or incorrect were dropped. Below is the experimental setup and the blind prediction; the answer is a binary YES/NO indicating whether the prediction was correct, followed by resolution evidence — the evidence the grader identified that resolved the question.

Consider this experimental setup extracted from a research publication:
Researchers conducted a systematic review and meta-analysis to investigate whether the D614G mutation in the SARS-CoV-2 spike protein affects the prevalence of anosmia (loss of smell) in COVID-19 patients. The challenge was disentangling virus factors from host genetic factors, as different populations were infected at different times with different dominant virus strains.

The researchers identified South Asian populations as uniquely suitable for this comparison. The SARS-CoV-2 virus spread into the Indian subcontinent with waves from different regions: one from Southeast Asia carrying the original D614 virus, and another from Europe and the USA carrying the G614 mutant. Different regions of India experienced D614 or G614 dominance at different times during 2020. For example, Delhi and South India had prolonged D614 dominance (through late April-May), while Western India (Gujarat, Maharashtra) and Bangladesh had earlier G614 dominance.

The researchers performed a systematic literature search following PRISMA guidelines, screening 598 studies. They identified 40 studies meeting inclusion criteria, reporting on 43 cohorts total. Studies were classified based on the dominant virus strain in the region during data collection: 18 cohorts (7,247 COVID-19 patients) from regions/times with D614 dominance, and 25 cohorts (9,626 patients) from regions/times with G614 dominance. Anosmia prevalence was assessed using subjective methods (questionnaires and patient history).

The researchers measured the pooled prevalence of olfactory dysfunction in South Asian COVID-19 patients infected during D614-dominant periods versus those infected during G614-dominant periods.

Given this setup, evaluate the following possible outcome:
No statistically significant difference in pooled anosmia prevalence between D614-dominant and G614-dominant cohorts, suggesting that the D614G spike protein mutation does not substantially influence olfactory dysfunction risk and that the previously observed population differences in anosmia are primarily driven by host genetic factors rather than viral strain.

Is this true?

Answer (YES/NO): NO